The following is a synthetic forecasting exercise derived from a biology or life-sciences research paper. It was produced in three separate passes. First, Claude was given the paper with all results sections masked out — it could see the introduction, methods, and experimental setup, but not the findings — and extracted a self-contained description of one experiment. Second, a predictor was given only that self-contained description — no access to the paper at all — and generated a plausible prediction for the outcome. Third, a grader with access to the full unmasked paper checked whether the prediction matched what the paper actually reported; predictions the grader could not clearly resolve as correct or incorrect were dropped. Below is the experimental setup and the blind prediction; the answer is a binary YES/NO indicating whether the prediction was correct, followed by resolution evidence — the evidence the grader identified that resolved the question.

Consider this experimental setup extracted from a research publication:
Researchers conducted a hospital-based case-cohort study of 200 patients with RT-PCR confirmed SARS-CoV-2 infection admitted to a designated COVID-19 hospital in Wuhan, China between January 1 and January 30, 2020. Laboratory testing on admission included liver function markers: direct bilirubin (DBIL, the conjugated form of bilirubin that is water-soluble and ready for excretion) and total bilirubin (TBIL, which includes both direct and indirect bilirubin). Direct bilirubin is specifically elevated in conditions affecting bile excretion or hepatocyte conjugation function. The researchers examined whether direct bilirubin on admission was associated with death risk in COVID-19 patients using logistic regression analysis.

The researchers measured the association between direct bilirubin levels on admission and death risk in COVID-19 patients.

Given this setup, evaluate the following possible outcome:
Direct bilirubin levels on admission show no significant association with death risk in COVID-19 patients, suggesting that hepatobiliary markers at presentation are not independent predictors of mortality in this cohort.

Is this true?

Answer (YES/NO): NO